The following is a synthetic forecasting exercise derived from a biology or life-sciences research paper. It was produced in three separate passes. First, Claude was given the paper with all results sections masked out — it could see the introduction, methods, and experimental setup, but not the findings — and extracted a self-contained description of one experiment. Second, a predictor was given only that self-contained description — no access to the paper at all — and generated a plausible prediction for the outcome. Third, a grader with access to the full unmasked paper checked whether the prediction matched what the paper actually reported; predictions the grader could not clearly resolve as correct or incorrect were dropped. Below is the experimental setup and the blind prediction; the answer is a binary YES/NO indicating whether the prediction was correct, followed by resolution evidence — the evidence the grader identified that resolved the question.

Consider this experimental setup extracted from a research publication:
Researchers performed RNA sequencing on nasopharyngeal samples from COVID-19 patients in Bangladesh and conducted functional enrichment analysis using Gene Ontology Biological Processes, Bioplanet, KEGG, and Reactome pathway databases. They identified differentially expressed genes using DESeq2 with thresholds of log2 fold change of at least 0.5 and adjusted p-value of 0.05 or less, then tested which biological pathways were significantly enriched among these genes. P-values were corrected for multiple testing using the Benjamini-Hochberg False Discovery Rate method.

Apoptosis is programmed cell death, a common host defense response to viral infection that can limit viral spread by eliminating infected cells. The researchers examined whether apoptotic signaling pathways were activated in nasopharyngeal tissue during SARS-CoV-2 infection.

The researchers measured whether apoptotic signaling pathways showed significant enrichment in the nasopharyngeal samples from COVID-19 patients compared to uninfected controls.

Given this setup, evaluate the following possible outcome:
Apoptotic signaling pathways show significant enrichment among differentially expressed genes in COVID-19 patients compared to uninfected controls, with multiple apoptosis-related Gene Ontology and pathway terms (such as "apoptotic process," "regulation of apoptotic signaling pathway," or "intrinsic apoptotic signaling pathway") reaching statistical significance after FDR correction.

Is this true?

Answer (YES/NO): NO